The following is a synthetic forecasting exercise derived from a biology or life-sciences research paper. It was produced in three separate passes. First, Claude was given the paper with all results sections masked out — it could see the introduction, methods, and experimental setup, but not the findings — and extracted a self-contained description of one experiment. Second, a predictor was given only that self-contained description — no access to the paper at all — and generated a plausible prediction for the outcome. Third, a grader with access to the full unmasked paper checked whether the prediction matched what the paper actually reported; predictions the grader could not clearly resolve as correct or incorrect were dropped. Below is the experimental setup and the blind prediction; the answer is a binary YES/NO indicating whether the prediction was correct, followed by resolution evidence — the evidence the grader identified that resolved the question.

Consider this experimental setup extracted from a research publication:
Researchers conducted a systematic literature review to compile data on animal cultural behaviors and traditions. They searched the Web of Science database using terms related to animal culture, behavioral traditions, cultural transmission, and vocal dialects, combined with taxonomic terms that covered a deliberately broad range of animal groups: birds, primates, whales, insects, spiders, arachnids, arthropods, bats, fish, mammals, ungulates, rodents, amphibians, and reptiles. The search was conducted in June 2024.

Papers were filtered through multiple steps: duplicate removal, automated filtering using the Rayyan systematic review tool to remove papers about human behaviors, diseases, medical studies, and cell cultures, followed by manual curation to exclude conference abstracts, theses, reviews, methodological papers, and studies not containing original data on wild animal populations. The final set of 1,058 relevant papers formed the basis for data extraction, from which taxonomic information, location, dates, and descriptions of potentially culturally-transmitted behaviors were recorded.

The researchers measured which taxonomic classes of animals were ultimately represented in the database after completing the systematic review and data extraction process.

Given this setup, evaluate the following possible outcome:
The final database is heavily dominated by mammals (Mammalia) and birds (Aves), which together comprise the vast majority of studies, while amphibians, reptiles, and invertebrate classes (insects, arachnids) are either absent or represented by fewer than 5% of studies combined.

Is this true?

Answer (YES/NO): YES